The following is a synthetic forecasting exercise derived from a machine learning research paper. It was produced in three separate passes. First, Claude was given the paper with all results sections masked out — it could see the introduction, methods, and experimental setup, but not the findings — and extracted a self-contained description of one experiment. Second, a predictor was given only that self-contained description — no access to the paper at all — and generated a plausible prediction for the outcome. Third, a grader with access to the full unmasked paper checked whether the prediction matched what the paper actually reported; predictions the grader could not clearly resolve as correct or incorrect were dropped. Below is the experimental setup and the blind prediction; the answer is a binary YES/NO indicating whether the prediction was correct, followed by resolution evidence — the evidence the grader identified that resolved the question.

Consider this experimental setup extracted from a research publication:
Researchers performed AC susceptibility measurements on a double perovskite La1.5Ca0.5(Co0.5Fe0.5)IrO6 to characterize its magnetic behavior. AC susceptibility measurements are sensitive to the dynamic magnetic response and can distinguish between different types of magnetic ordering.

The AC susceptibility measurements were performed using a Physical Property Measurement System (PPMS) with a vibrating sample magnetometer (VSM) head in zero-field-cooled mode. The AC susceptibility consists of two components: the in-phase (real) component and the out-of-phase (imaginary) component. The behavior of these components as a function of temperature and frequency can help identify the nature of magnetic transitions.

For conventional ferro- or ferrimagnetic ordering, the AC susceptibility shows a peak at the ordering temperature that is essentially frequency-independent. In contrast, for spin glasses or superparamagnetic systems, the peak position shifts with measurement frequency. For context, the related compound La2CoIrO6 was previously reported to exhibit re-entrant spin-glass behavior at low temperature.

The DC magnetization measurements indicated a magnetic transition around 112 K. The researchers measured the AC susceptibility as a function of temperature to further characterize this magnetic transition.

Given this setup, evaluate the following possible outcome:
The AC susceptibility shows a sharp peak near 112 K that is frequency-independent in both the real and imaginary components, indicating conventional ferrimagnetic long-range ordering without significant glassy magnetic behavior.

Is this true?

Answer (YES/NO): YES